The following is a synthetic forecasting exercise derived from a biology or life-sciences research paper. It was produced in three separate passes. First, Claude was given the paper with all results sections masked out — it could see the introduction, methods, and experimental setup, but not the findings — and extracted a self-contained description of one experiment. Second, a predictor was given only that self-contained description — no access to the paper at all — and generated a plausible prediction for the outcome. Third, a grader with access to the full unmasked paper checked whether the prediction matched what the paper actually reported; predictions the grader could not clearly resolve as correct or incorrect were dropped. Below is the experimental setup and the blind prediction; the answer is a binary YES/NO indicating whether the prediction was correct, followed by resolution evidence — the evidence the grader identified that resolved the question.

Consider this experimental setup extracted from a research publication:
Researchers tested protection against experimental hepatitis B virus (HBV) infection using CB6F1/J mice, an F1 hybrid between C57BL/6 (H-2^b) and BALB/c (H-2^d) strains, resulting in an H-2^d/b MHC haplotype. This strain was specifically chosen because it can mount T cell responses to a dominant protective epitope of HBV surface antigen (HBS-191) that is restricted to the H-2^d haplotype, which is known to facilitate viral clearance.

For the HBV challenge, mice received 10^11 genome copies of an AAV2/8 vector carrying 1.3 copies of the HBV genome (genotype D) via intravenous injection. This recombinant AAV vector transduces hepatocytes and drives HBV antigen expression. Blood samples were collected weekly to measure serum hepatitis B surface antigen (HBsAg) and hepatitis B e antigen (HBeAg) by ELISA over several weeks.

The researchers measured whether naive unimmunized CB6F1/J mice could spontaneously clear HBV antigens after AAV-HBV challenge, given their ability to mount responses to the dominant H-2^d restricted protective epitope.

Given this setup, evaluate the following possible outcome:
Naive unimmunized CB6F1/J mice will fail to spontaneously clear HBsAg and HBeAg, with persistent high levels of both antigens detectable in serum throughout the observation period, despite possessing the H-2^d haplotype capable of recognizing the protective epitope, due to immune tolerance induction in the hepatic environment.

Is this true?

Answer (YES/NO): YES